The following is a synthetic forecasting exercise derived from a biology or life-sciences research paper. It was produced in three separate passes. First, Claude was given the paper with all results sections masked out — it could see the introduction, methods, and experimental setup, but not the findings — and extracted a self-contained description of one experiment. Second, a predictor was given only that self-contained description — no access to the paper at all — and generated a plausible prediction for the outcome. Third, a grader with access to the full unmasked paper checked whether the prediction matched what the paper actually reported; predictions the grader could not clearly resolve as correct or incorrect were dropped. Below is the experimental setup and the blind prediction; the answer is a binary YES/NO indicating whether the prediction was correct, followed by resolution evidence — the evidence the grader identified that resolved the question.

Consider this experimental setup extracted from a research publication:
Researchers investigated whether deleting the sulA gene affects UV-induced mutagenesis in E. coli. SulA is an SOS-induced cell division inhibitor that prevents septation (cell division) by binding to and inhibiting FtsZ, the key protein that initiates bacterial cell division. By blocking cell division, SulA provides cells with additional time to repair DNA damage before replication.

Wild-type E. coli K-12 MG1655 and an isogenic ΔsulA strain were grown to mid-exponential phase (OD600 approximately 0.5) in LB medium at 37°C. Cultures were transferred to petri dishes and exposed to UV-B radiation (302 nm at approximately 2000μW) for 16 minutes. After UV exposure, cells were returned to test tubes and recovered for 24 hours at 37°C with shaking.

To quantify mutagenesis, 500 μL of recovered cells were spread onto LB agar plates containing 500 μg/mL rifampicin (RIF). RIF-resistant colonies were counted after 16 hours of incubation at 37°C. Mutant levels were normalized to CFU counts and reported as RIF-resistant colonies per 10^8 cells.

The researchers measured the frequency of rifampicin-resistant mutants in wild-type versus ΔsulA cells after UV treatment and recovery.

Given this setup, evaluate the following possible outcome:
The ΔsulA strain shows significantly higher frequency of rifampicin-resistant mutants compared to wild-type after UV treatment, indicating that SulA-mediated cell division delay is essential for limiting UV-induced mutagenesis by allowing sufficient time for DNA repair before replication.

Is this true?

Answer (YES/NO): NO